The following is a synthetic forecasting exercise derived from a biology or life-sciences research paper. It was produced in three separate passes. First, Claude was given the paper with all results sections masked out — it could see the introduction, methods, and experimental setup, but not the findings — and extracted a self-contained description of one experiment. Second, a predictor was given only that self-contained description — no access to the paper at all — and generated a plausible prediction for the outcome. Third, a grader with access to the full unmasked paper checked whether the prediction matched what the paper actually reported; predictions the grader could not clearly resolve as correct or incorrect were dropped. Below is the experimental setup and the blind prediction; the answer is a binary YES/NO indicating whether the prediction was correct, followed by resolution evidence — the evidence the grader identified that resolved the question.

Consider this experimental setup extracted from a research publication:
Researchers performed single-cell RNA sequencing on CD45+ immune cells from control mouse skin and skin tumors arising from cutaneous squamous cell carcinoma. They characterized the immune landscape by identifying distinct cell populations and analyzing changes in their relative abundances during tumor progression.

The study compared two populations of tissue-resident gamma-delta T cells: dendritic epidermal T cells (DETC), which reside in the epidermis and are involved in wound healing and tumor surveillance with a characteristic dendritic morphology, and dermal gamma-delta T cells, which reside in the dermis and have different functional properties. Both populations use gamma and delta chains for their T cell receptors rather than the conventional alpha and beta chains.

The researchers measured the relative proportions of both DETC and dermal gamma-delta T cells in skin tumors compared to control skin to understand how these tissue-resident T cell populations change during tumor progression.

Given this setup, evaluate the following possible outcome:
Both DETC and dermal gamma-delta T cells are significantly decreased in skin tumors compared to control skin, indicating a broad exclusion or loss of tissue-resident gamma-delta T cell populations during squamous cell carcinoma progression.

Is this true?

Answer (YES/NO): YES